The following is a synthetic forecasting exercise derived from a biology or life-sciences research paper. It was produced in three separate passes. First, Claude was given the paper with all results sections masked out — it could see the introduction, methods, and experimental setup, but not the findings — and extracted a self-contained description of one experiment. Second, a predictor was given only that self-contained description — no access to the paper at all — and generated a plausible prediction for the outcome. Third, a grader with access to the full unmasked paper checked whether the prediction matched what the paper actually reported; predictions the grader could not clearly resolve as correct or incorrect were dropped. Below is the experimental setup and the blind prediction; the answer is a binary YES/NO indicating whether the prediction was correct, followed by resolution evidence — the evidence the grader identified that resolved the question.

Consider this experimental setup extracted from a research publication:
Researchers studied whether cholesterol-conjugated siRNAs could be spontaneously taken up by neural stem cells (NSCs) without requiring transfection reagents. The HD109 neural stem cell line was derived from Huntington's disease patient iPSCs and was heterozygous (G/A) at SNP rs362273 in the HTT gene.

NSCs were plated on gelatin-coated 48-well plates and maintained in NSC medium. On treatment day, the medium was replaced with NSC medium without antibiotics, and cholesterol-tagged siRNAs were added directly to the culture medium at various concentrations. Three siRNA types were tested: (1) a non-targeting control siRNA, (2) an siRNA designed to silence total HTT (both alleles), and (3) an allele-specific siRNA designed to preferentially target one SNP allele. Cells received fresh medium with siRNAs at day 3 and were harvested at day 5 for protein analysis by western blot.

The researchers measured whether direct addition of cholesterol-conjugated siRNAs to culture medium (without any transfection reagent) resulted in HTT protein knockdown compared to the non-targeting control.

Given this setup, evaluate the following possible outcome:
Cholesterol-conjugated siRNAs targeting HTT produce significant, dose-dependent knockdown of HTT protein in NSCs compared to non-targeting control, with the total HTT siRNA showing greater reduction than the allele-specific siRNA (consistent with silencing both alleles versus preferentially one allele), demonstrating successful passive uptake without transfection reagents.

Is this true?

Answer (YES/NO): YES